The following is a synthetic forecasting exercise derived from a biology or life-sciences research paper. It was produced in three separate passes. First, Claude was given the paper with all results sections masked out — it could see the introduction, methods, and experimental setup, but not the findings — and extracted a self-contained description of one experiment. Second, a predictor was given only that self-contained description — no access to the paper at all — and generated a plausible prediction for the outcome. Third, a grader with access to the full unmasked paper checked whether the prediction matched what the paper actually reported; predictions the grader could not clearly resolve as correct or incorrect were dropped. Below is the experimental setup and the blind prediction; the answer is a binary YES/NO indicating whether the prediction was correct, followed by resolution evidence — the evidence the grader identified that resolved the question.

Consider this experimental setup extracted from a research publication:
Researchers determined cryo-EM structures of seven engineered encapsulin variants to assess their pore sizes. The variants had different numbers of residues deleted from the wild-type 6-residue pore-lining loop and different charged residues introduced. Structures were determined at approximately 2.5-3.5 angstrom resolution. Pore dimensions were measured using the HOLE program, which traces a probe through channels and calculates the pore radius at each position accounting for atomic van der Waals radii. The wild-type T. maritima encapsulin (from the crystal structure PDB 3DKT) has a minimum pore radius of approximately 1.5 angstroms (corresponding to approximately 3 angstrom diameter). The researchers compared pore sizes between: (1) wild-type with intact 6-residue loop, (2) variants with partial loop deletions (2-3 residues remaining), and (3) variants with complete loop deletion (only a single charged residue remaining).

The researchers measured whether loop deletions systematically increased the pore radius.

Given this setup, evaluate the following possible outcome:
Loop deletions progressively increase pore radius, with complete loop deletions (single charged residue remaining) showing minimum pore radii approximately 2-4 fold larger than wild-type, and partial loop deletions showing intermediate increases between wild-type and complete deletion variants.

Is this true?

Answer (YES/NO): YES